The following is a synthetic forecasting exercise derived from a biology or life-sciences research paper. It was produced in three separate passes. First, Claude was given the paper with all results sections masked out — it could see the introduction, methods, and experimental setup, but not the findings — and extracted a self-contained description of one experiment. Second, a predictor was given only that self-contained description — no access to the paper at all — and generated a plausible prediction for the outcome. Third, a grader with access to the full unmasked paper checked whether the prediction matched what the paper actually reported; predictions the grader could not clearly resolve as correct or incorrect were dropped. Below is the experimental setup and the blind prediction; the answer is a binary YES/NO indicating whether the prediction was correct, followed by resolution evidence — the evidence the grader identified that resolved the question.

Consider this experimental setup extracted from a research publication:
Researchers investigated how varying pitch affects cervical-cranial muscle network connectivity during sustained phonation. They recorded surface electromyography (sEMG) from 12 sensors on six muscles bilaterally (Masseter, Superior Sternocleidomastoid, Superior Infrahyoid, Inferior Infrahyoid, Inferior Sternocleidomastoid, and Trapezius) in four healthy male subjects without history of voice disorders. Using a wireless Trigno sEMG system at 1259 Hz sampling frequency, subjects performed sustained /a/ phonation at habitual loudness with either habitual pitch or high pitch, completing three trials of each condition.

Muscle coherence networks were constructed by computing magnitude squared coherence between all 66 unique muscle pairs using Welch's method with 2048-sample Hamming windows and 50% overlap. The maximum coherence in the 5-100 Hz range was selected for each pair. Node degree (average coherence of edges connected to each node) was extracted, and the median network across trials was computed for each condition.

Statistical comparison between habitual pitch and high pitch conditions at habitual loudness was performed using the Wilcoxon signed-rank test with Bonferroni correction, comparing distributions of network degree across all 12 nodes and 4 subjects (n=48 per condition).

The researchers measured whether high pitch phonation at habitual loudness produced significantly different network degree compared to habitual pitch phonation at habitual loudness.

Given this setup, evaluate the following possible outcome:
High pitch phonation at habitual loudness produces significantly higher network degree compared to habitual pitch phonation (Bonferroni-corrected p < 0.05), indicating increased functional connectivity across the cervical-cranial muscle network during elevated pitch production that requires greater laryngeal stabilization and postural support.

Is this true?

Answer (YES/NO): YES